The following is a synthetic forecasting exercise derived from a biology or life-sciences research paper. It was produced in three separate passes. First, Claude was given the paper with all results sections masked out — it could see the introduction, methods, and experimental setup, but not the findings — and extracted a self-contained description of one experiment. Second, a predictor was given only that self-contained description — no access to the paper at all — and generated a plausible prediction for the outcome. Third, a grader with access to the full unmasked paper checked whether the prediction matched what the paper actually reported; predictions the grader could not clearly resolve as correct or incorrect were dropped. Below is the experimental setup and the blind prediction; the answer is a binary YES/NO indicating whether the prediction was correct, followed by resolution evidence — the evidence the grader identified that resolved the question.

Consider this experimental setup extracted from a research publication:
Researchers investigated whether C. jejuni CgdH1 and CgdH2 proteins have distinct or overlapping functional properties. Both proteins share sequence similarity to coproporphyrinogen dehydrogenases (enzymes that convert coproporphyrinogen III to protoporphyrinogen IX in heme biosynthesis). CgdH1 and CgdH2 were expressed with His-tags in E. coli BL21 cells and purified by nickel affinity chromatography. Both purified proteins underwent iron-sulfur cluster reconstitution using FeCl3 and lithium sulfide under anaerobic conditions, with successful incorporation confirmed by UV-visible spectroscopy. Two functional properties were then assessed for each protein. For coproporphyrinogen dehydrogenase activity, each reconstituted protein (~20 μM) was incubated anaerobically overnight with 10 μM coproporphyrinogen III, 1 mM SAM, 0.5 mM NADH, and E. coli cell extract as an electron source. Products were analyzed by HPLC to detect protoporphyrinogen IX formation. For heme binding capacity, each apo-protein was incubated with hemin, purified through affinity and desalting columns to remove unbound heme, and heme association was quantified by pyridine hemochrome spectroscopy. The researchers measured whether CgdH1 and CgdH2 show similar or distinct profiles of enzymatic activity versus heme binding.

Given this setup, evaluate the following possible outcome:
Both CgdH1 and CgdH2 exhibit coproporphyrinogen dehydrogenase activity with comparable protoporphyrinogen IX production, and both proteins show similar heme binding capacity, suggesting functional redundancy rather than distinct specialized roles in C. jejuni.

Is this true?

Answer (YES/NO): NO